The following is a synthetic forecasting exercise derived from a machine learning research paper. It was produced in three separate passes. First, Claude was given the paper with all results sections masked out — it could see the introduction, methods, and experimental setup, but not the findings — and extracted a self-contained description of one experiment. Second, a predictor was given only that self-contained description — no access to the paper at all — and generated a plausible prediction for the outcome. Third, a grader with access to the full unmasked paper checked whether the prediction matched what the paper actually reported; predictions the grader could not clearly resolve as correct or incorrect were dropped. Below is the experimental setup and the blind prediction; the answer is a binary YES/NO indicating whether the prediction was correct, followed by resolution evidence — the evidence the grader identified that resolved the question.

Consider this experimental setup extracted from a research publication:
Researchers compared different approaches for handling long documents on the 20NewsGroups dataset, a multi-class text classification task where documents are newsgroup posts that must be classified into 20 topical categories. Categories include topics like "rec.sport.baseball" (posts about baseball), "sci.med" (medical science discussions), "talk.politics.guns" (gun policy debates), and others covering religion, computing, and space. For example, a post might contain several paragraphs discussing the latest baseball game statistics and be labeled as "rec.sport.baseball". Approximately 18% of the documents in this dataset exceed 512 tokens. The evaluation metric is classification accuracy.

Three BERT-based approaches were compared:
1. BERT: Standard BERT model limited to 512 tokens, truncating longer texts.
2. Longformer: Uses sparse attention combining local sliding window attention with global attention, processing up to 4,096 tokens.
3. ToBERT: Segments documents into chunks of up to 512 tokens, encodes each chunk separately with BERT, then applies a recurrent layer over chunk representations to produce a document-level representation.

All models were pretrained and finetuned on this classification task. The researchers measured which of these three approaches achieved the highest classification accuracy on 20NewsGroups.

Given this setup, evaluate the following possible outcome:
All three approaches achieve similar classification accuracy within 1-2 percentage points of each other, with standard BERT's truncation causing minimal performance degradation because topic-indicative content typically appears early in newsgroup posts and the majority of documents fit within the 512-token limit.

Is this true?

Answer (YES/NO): NO